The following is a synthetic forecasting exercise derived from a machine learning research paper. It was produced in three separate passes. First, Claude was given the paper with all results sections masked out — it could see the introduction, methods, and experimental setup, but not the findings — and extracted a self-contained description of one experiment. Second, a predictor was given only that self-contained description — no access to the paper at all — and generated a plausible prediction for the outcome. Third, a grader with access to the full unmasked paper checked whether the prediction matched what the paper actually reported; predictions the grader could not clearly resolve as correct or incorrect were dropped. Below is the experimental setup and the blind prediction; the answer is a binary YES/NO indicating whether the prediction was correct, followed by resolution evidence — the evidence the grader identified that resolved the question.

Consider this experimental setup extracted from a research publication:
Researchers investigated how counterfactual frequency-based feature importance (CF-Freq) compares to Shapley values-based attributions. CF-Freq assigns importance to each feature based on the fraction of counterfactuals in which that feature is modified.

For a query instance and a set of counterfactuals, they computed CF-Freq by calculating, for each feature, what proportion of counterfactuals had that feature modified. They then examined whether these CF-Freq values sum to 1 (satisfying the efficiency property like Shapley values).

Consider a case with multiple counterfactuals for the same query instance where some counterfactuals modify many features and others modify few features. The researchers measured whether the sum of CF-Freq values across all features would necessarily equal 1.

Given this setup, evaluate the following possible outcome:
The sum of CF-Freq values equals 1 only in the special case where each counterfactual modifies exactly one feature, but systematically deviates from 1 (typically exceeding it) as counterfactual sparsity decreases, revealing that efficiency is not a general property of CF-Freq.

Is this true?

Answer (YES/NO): NO